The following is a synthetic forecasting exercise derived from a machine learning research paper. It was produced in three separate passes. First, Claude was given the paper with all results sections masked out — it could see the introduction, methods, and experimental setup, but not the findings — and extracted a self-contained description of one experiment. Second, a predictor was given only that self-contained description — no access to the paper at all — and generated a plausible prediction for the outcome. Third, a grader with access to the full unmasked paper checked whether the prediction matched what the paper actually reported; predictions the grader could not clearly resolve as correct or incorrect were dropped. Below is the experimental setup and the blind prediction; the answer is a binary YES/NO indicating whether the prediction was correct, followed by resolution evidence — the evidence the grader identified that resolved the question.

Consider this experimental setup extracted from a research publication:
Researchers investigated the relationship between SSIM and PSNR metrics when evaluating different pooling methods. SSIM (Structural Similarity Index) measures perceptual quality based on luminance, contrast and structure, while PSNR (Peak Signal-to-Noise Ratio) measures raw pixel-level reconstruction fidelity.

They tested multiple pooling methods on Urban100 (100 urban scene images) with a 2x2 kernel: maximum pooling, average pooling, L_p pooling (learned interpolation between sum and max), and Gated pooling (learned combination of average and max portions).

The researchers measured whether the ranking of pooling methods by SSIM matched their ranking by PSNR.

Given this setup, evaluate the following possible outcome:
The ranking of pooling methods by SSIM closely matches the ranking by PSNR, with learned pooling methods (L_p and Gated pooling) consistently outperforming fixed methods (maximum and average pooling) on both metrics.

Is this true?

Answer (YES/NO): NO